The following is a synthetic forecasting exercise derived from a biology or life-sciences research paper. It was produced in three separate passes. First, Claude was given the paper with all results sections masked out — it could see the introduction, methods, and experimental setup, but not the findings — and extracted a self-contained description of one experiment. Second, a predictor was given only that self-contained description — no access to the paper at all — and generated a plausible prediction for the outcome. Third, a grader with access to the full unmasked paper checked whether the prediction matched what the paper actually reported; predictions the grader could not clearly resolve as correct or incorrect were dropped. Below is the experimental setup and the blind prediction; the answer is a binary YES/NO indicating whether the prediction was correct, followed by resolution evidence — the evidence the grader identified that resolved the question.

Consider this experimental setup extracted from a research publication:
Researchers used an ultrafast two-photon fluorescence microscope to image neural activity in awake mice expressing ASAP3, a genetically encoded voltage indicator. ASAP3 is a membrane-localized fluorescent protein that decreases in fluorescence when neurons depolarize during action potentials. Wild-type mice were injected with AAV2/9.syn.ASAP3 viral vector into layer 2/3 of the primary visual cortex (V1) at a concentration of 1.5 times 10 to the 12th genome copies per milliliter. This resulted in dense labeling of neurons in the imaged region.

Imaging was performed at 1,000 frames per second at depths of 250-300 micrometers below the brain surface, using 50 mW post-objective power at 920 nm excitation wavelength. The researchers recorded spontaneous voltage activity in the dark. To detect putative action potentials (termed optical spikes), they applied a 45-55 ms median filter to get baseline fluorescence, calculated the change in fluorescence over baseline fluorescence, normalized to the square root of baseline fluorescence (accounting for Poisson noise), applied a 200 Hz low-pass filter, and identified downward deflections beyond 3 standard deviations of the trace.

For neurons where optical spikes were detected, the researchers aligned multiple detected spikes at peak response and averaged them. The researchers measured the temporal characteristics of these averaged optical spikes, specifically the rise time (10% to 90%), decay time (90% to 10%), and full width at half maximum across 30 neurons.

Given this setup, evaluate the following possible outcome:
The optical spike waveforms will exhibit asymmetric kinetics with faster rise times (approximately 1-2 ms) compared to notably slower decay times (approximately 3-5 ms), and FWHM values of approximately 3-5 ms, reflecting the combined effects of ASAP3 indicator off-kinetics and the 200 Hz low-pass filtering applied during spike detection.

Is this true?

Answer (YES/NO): NO